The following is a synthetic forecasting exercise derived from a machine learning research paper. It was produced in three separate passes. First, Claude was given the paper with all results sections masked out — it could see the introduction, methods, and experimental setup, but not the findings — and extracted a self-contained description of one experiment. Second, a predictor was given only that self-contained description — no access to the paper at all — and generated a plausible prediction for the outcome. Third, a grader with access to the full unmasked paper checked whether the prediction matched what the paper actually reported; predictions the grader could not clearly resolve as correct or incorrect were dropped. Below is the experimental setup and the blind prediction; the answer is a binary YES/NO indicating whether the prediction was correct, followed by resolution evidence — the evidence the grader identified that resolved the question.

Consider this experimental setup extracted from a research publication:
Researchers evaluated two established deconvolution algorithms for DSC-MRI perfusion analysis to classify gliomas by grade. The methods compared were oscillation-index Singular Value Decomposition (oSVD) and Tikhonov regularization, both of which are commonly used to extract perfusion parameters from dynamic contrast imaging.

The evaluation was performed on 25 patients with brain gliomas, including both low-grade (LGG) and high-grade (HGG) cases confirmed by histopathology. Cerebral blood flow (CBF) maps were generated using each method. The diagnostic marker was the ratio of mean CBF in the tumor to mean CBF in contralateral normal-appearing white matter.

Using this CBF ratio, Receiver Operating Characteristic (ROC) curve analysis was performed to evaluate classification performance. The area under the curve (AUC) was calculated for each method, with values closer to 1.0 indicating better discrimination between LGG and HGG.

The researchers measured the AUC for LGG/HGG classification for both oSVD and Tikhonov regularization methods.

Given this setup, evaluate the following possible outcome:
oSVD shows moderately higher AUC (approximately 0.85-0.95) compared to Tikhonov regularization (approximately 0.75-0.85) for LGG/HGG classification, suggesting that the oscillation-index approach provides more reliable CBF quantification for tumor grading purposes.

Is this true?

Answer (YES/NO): NO